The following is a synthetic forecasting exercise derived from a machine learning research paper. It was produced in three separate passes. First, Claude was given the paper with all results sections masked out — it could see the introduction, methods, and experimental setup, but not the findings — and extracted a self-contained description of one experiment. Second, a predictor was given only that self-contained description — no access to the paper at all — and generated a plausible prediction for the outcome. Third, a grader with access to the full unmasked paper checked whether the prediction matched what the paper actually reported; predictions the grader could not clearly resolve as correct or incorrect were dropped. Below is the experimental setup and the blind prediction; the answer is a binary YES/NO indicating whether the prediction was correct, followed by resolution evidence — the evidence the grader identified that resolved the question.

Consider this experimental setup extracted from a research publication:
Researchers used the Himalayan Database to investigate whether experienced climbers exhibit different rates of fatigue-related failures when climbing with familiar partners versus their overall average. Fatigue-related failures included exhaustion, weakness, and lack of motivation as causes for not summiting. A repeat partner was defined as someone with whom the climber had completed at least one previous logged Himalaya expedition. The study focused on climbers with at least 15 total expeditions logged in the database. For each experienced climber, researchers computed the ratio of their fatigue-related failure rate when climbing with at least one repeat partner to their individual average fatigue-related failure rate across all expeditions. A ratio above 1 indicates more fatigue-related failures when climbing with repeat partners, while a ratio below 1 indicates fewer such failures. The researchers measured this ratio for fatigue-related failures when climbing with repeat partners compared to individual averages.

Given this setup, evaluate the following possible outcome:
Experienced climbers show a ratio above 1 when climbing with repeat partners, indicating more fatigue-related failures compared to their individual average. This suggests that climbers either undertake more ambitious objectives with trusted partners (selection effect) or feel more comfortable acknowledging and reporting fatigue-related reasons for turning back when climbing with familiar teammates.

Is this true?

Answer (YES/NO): NO